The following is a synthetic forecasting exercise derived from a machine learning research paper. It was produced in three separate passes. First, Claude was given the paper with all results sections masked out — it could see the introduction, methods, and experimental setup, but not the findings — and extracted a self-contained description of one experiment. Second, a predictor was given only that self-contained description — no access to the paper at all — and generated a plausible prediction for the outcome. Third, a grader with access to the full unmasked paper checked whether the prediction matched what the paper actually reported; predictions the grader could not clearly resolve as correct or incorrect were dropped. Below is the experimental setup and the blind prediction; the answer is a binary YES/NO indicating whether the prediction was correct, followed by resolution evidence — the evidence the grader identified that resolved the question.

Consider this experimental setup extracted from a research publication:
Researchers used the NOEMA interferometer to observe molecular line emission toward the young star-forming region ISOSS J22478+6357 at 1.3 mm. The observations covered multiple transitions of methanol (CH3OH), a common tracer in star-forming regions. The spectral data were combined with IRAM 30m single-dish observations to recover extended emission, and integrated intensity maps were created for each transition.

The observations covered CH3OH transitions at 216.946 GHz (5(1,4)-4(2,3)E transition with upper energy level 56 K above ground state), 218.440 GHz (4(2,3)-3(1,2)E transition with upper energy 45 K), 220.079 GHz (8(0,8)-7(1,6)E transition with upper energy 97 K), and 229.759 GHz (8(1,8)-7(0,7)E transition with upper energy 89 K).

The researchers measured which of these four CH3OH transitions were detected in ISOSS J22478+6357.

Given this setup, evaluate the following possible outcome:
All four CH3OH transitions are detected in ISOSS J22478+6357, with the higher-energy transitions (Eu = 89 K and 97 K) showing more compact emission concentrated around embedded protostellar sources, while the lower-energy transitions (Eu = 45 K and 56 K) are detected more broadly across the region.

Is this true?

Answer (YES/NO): NO